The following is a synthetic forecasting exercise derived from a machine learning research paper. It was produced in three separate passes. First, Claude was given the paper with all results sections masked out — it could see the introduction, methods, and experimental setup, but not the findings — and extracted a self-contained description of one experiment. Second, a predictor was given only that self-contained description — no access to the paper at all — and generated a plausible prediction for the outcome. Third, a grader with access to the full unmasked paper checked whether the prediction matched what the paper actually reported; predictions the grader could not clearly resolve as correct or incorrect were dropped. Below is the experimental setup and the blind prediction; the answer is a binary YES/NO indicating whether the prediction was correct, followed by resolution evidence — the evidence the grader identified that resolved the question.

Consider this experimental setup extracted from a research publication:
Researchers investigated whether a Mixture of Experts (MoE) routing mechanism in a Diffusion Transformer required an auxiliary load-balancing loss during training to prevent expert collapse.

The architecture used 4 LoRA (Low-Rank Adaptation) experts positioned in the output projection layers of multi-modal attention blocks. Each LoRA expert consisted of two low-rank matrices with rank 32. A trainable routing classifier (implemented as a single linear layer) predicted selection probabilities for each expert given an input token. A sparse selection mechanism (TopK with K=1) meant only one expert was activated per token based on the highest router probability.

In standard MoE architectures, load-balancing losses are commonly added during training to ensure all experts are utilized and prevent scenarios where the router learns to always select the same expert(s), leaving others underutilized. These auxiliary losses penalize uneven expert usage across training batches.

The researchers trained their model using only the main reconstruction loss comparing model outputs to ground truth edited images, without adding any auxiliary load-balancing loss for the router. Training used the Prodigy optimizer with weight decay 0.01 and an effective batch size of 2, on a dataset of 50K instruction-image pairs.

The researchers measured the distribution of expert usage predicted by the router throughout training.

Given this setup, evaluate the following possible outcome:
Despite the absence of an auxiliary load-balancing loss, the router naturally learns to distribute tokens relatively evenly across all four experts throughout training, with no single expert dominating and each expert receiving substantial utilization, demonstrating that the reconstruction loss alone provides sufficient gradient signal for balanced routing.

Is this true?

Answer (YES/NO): YES